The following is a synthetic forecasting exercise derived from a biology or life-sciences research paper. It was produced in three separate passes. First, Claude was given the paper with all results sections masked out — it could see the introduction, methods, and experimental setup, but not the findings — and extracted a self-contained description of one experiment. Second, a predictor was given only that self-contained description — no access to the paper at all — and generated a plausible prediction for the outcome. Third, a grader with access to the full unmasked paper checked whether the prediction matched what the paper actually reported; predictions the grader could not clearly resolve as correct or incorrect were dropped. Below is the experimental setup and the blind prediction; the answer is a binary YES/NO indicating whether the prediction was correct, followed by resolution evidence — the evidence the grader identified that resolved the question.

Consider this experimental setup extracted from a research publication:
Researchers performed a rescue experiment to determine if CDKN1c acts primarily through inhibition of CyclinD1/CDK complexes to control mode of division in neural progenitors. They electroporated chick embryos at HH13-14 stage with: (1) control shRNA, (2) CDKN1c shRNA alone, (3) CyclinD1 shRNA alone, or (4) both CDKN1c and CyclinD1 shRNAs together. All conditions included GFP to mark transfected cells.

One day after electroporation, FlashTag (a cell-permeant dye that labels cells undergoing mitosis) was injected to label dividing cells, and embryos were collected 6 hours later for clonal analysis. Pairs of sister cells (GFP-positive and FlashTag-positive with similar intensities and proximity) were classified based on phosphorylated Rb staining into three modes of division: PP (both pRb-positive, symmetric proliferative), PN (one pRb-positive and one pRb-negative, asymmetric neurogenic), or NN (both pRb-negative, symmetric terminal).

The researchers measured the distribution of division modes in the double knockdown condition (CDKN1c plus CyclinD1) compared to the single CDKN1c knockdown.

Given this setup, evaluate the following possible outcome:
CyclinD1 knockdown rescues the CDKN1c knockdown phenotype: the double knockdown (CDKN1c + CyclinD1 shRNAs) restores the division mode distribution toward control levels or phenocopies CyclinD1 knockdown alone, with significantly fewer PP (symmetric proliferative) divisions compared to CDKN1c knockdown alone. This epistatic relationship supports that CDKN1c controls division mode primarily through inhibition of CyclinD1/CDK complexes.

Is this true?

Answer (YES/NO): YES